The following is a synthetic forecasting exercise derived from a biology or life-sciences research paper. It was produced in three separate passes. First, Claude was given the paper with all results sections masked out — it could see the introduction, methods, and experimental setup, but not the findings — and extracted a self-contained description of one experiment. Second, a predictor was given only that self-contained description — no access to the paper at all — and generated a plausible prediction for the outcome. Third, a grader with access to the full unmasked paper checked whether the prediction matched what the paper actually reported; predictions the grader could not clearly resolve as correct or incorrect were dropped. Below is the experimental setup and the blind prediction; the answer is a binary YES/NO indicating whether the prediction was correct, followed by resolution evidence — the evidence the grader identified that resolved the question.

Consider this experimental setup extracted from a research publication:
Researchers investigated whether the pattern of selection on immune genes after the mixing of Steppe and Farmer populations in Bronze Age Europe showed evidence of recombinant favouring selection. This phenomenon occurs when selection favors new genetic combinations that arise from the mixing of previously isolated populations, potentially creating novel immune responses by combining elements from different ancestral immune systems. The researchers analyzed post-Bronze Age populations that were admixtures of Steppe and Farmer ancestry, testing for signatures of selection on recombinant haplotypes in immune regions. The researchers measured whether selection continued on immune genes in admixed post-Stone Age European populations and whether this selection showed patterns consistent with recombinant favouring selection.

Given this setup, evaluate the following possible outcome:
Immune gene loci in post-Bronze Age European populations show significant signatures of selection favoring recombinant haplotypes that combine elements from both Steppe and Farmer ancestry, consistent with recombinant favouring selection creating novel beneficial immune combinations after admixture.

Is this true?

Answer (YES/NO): YES